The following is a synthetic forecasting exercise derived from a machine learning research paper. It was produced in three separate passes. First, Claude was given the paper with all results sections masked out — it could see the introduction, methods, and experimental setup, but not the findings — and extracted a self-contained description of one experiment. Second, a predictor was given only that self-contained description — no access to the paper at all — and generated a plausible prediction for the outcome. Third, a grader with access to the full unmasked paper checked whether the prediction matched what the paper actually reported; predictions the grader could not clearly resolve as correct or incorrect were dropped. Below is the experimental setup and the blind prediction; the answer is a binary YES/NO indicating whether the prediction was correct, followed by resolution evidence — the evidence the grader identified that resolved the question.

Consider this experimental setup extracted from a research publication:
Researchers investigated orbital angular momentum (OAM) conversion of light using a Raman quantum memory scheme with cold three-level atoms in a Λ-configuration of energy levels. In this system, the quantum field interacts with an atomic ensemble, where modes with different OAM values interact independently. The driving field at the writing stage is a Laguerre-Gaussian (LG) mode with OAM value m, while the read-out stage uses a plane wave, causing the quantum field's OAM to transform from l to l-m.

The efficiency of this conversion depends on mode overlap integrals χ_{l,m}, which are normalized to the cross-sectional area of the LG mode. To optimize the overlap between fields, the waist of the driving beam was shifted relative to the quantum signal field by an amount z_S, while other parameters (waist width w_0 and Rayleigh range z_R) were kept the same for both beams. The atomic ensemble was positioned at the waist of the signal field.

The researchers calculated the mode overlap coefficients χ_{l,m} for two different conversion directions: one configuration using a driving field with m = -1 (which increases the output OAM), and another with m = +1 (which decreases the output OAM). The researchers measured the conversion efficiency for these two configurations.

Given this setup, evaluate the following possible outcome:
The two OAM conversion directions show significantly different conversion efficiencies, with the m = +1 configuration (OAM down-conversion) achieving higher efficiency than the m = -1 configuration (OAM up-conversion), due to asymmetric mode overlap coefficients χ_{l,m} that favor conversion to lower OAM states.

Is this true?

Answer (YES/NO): NO